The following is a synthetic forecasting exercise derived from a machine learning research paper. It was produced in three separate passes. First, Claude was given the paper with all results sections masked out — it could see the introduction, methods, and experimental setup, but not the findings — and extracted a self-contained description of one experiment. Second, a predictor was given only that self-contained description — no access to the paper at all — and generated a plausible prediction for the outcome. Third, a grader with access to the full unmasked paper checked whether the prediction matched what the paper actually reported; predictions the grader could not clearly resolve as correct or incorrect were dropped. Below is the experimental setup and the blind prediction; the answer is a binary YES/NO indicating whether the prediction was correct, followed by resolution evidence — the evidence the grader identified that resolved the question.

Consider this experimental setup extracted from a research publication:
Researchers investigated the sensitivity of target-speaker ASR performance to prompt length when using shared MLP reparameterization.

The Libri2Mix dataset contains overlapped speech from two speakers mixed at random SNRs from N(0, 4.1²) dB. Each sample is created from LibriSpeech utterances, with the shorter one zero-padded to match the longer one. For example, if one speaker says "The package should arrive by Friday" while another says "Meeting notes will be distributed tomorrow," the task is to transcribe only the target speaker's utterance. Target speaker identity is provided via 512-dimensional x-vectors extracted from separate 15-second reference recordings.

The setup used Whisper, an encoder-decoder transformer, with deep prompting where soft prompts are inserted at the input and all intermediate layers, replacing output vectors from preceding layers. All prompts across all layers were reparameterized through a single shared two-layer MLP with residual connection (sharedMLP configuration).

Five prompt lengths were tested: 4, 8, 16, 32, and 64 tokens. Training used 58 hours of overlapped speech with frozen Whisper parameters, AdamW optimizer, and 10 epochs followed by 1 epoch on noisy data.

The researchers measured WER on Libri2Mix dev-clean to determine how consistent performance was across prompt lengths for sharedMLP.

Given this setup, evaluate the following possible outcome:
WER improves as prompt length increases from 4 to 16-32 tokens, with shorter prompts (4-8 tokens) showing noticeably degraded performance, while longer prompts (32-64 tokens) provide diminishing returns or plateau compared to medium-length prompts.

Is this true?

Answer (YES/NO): NO